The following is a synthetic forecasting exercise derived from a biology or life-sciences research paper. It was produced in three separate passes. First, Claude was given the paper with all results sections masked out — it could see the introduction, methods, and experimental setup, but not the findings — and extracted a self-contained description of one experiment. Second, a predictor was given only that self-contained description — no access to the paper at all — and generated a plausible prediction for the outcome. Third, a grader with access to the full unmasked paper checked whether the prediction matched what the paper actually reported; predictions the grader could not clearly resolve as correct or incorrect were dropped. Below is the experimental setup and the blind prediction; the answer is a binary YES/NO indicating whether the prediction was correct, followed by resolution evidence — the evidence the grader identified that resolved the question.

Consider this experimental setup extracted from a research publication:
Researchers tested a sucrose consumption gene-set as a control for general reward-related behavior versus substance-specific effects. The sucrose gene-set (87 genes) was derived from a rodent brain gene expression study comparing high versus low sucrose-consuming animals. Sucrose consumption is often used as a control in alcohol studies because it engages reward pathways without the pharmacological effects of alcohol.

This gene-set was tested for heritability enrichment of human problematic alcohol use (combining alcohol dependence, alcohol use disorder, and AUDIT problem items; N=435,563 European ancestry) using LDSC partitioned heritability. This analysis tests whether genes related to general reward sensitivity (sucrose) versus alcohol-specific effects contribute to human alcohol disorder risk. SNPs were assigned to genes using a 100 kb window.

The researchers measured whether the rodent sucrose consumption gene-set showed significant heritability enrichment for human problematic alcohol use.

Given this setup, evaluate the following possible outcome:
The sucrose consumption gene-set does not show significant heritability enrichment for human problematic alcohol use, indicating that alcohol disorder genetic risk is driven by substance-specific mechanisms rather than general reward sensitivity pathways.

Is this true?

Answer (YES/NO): YES